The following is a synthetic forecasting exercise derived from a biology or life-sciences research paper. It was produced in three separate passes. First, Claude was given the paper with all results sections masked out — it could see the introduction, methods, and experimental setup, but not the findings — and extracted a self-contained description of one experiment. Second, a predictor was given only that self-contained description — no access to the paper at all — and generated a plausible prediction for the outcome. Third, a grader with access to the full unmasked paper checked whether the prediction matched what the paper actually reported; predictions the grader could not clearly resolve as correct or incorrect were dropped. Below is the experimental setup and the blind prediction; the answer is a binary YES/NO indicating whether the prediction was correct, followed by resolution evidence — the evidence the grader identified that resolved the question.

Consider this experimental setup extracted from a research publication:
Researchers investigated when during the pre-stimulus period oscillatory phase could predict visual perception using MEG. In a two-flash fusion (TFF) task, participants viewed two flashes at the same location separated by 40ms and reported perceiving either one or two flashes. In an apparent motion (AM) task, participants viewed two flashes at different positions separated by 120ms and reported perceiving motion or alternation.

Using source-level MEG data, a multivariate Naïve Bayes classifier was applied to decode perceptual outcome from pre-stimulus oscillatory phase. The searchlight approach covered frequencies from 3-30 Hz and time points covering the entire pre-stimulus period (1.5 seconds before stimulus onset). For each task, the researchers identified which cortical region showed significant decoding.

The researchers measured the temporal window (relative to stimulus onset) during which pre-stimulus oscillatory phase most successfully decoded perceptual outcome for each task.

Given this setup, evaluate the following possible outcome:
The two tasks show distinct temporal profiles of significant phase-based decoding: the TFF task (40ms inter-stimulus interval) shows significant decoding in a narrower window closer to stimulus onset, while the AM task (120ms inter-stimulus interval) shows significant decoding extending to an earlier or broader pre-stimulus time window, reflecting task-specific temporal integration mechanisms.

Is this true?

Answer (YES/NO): YES